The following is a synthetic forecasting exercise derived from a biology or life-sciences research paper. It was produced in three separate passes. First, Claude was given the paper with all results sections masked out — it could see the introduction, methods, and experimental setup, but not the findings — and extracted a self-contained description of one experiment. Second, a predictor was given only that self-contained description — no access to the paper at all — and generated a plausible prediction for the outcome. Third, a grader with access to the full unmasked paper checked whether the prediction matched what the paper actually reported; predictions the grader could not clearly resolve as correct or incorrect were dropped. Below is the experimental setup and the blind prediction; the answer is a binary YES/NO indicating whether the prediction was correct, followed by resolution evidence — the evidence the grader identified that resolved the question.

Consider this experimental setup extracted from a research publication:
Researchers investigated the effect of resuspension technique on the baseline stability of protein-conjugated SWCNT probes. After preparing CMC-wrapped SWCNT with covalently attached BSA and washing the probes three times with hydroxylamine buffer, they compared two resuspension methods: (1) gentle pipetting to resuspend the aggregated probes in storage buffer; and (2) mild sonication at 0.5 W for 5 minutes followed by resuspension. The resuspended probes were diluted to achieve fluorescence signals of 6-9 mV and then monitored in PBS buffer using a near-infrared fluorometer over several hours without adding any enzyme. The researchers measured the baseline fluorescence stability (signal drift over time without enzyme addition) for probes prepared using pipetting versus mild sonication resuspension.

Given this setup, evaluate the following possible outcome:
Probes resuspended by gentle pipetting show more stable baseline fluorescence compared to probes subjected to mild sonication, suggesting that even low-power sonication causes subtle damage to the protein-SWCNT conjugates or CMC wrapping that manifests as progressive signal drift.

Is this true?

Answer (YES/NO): NO